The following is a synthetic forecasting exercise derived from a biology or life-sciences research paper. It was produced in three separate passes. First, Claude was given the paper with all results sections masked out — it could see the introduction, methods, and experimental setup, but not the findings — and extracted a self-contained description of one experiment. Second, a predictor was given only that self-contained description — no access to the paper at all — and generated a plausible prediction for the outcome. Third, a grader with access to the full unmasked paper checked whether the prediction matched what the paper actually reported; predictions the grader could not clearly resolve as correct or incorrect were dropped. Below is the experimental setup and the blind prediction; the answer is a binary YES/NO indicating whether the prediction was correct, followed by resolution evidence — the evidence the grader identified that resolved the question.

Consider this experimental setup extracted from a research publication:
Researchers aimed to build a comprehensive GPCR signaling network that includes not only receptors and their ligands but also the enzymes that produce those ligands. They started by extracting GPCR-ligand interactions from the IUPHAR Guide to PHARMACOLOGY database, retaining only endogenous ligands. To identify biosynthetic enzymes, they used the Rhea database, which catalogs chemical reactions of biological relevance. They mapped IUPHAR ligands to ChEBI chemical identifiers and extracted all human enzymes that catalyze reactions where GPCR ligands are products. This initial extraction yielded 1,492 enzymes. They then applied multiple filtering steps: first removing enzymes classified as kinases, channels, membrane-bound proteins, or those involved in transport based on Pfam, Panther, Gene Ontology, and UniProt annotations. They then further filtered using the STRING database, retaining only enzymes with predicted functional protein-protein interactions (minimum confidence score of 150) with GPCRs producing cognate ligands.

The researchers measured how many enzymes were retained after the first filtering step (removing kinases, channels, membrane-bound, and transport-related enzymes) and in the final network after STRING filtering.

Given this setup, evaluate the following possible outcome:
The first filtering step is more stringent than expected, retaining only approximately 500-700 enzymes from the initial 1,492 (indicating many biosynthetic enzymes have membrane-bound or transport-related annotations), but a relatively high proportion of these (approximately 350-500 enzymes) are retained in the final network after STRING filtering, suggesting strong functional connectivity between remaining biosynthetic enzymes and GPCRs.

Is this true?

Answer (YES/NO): NO